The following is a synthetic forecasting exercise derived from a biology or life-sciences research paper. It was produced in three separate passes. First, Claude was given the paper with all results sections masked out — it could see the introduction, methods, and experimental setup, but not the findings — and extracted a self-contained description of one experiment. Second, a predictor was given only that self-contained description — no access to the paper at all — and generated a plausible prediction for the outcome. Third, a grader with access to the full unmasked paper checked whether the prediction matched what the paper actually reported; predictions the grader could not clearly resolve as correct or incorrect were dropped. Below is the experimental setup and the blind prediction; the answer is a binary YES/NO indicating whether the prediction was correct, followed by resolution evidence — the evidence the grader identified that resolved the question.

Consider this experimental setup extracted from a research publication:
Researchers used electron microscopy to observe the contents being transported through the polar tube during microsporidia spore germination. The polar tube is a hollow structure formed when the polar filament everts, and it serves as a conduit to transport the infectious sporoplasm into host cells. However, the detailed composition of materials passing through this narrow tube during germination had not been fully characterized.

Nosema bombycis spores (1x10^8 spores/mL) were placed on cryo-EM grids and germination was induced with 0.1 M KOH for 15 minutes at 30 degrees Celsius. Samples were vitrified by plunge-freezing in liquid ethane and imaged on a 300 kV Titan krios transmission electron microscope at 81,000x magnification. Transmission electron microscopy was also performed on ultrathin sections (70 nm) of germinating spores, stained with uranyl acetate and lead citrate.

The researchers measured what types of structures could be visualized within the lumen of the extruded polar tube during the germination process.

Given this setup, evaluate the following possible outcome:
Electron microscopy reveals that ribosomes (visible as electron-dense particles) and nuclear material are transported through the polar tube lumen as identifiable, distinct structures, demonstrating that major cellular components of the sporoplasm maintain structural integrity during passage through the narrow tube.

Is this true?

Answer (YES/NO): NO